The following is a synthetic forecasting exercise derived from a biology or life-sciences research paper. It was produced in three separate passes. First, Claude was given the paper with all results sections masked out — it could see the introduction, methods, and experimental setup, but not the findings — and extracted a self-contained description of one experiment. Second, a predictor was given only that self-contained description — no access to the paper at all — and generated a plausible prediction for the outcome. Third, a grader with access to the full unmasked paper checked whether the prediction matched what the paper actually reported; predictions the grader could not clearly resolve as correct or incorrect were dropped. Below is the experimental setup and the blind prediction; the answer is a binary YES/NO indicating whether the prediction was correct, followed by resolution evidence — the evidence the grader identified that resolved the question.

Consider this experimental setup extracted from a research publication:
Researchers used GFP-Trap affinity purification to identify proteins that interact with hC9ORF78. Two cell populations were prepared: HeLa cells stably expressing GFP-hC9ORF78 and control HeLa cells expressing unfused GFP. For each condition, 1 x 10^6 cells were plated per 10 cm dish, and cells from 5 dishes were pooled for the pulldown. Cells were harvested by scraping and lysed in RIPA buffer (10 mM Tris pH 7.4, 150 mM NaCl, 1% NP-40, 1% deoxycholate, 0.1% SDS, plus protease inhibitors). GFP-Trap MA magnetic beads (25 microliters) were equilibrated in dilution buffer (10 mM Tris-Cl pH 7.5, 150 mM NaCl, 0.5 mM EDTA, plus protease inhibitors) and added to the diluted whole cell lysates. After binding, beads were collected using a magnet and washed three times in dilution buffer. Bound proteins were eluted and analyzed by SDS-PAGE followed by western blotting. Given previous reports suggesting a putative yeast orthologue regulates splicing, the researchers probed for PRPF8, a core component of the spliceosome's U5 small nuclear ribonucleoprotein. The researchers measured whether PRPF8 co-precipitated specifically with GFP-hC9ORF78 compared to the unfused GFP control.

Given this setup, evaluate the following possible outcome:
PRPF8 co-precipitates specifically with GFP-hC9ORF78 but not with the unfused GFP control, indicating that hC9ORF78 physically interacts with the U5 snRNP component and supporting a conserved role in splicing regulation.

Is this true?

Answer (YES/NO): YES